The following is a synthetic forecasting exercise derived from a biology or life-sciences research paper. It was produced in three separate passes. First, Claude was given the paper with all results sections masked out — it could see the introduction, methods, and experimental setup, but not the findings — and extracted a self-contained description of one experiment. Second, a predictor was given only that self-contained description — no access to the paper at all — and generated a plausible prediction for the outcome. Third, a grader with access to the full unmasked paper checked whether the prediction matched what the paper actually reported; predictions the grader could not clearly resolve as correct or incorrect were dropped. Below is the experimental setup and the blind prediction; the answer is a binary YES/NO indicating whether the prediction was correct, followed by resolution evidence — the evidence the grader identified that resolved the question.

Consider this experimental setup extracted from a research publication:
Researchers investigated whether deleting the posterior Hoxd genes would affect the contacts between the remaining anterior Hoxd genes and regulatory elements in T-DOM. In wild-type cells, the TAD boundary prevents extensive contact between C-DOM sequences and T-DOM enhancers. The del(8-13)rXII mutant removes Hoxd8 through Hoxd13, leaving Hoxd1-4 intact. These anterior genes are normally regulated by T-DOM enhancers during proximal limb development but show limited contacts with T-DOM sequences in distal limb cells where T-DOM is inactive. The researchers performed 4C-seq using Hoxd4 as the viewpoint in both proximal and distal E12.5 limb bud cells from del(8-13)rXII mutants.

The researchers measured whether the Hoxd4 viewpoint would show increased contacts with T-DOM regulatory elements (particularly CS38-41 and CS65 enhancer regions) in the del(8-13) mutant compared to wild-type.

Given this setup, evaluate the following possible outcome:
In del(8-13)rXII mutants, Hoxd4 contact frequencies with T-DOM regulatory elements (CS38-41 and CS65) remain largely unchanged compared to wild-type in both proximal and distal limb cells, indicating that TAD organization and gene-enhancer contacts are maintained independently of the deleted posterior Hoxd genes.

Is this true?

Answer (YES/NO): NO